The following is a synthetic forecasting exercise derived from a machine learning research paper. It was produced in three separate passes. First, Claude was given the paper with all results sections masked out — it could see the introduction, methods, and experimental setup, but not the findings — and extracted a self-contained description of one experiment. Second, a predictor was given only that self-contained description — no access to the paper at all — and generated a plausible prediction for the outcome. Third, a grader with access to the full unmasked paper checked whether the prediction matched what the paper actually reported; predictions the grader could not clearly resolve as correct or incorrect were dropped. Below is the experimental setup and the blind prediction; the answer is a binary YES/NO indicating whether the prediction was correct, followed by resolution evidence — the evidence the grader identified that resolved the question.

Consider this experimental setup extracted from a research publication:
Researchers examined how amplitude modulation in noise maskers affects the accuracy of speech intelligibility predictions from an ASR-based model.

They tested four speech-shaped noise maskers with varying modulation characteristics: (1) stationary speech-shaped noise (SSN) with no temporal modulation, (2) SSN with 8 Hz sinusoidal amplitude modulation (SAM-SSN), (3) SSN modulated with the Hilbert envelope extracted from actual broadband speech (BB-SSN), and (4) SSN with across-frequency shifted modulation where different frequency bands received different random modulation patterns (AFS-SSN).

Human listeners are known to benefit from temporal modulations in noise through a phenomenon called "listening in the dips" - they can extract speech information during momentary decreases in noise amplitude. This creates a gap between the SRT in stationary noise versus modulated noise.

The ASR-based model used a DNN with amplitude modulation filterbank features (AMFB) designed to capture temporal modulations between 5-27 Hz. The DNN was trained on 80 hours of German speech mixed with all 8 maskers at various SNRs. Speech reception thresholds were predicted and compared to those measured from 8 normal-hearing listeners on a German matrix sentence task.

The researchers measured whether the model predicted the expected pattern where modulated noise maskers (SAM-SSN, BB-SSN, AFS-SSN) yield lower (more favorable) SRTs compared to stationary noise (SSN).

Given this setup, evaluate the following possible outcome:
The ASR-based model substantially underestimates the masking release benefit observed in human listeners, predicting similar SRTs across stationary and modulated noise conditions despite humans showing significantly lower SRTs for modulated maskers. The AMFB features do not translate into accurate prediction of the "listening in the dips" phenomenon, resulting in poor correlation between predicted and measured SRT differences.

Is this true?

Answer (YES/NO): NO